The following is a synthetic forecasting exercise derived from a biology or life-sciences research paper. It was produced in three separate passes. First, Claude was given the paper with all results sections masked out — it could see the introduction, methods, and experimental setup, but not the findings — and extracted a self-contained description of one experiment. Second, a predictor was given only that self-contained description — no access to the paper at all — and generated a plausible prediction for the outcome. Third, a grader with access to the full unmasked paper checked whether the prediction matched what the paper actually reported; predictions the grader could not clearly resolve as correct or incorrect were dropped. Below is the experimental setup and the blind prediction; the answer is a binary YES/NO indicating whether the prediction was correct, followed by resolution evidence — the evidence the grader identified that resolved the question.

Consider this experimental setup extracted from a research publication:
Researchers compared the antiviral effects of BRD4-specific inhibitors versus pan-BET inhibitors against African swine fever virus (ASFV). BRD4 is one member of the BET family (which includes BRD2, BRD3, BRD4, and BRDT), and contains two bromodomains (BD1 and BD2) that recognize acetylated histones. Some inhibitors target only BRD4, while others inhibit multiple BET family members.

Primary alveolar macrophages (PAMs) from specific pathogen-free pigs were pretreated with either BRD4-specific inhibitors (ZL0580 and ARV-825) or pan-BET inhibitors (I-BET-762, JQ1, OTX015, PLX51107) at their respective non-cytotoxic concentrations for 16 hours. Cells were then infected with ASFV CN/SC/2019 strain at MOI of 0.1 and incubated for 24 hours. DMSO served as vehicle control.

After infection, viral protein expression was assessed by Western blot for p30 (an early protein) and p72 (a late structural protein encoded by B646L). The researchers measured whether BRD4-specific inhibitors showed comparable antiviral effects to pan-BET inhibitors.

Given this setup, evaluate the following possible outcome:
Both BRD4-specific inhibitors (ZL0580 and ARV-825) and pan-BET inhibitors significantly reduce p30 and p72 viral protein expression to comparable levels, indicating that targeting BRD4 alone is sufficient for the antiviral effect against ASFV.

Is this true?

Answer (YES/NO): NO